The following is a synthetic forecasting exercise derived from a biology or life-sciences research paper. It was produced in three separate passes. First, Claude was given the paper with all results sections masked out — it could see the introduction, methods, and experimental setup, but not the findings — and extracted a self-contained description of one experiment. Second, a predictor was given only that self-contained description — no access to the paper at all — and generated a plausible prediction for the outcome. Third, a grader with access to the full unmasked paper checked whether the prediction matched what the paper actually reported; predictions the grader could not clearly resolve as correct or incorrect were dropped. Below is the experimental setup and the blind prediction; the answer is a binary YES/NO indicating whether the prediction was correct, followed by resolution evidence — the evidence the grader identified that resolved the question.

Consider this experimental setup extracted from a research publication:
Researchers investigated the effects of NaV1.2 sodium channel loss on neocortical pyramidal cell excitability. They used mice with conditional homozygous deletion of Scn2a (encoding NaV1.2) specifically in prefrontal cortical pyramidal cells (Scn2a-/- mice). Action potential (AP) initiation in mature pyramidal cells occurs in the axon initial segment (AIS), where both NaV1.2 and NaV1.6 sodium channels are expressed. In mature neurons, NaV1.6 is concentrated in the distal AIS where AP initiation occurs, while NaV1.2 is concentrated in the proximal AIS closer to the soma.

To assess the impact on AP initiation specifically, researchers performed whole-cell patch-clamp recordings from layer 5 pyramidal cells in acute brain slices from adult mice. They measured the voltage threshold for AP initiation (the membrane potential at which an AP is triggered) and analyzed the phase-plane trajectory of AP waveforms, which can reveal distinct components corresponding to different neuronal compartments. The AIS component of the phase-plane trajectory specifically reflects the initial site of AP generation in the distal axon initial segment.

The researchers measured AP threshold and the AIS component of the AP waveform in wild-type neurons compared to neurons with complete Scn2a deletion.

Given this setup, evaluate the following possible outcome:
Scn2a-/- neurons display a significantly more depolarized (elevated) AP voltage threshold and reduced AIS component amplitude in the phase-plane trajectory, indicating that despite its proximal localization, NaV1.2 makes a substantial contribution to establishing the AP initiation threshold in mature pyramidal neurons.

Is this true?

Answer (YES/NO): NO